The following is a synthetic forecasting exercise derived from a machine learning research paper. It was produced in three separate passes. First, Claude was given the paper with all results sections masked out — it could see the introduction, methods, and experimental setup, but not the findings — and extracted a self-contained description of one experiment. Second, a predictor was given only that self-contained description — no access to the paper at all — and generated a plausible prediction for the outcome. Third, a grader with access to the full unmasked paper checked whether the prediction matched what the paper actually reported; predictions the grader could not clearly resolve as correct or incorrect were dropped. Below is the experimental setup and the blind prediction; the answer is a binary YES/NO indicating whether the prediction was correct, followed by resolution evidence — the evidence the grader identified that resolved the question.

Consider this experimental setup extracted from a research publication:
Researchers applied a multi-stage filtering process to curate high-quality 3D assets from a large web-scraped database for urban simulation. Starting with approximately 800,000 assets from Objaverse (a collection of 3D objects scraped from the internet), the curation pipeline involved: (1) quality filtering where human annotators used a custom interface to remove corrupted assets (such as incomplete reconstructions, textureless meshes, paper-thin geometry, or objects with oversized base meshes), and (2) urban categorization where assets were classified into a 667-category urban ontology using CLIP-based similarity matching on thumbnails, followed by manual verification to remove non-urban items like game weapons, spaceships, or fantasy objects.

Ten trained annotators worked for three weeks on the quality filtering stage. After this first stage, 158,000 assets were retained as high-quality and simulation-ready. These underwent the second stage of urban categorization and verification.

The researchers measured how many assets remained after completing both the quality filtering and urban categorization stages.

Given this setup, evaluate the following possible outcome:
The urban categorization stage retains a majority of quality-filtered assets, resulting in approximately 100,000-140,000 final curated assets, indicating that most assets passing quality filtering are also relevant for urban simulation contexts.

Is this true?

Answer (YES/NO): YES